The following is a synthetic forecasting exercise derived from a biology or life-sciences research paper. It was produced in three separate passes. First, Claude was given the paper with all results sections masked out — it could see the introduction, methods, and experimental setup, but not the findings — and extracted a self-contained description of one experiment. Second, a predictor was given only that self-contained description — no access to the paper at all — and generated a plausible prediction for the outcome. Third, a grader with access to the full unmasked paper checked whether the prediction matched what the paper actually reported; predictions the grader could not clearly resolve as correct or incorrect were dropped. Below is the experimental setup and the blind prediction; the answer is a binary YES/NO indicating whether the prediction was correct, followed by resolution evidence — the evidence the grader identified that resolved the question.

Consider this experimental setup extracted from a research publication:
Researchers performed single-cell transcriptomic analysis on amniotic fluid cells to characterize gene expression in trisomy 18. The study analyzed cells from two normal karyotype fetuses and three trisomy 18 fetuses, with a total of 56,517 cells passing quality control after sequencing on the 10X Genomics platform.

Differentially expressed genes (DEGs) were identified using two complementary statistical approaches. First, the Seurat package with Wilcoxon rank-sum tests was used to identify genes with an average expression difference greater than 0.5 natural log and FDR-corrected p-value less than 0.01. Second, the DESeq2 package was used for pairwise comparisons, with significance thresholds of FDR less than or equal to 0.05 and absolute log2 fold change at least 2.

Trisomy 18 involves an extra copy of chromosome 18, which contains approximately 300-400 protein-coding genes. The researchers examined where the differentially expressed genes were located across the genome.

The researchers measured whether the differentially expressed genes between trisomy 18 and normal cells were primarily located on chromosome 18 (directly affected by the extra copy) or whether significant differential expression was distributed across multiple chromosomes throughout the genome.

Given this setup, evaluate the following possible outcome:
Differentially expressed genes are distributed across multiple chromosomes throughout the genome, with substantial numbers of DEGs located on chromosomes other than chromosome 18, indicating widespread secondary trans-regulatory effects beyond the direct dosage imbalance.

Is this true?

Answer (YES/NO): YES